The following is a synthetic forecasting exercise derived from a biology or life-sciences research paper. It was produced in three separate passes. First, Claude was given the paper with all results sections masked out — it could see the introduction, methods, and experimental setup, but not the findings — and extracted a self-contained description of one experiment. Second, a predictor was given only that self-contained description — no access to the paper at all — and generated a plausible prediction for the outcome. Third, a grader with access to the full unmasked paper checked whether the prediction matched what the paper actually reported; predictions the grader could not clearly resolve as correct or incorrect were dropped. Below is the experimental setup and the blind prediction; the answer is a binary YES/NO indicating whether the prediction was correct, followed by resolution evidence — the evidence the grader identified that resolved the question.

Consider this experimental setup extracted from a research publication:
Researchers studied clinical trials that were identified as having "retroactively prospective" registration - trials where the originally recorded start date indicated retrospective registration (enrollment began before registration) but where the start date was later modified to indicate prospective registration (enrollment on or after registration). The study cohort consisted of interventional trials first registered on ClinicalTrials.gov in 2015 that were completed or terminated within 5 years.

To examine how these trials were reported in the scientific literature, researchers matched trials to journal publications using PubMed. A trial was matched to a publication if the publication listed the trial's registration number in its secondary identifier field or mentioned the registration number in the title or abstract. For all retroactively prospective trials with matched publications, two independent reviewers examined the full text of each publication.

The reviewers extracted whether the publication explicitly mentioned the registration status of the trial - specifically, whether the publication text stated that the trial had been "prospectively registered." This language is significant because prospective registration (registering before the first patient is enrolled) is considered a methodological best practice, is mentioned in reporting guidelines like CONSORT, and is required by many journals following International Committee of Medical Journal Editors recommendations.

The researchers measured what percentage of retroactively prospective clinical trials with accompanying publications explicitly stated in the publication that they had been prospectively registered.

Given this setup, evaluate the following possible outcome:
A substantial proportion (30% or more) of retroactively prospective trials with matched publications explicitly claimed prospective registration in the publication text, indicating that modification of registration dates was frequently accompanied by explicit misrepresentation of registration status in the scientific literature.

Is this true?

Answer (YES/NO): NO